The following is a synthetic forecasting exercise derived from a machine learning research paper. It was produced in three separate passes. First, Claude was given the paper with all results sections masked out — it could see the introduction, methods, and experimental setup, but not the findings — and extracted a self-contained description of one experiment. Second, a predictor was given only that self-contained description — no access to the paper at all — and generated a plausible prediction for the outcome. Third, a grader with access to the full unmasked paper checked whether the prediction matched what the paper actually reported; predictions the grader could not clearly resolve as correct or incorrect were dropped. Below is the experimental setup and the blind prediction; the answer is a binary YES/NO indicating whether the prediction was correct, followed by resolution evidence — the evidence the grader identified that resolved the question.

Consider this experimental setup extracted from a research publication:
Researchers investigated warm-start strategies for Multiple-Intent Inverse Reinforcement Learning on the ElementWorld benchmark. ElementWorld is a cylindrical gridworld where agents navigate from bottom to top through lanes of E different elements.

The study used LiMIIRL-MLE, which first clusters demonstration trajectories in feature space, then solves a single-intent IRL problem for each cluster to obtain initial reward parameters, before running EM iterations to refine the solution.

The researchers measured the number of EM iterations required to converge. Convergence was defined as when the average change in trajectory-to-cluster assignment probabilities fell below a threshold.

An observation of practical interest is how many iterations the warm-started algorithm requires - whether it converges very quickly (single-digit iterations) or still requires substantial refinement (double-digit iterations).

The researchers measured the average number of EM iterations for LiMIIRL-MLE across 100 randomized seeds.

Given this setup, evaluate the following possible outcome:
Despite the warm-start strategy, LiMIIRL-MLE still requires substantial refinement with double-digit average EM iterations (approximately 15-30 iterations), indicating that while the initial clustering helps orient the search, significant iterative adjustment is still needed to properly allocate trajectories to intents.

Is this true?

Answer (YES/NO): NO